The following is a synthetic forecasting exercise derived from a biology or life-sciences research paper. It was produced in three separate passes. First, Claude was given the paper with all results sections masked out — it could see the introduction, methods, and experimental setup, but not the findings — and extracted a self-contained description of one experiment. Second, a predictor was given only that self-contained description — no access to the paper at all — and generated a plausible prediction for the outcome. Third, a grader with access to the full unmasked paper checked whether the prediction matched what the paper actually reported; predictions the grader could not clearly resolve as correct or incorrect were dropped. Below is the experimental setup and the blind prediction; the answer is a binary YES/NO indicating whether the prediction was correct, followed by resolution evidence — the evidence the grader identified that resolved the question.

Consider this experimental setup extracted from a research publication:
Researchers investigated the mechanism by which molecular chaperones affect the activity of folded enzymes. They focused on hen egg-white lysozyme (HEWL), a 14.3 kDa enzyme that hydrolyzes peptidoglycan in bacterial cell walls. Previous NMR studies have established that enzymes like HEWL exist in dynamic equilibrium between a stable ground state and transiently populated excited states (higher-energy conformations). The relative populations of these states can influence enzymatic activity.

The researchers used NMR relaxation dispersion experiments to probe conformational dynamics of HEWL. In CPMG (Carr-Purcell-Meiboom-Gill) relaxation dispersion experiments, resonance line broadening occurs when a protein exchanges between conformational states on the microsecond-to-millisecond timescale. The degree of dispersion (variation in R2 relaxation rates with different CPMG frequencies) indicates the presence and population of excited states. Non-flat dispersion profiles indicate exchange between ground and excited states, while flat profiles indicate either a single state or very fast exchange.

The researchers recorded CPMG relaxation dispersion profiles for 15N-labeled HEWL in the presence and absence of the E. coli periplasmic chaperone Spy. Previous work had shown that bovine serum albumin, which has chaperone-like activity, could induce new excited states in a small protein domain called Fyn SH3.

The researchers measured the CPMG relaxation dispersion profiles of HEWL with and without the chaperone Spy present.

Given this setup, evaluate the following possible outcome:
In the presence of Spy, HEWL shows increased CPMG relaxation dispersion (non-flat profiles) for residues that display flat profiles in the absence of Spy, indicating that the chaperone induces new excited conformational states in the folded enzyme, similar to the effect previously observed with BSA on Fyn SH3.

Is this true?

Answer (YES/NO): NO